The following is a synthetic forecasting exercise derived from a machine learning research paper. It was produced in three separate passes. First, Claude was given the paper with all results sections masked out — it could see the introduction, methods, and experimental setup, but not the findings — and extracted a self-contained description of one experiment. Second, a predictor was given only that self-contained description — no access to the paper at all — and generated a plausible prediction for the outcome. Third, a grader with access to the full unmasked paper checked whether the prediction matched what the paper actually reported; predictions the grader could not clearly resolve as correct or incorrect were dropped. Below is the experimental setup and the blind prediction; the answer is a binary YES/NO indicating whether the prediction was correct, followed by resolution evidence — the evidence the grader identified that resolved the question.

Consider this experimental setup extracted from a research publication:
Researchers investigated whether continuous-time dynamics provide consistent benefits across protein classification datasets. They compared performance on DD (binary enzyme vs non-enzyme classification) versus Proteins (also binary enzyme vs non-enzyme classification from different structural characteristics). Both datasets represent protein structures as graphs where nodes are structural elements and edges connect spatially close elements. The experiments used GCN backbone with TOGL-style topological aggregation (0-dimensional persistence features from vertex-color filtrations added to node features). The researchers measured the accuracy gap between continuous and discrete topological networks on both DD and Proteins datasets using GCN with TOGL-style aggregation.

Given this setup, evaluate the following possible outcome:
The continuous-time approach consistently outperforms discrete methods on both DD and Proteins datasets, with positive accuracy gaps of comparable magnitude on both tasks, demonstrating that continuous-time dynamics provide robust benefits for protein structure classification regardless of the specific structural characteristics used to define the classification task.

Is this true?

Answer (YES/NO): NO